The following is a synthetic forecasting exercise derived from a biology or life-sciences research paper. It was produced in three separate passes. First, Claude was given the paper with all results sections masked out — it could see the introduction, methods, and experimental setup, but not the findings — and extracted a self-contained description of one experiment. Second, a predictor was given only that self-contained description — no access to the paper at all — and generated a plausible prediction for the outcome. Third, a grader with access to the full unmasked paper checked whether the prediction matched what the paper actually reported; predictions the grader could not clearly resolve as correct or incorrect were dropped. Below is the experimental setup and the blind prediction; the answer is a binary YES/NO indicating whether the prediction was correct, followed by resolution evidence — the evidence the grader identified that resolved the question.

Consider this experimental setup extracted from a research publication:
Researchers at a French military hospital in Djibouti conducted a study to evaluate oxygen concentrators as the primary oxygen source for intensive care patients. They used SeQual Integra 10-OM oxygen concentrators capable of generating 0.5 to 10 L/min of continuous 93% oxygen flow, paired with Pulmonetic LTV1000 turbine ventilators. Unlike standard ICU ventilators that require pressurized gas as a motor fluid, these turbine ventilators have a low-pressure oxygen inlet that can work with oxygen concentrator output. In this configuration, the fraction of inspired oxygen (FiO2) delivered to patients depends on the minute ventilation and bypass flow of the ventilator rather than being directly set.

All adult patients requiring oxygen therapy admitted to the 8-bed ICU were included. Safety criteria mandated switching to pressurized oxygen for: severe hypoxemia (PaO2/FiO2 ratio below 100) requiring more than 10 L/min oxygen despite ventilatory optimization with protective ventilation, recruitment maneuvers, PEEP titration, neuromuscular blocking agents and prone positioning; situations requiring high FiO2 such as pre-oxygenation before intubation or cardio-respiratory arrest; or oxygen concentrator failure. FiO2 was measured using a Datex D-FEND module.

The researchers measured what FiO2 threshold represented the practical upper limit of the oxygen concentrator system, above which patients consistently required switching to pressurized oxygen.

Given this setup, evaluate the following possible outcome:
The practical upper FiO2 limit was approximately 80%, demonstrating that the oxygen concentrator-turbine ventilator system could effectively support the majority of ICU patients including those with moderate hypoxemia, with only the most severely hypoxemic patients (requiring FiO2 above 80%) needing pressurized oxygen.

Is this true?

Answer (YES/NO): NO